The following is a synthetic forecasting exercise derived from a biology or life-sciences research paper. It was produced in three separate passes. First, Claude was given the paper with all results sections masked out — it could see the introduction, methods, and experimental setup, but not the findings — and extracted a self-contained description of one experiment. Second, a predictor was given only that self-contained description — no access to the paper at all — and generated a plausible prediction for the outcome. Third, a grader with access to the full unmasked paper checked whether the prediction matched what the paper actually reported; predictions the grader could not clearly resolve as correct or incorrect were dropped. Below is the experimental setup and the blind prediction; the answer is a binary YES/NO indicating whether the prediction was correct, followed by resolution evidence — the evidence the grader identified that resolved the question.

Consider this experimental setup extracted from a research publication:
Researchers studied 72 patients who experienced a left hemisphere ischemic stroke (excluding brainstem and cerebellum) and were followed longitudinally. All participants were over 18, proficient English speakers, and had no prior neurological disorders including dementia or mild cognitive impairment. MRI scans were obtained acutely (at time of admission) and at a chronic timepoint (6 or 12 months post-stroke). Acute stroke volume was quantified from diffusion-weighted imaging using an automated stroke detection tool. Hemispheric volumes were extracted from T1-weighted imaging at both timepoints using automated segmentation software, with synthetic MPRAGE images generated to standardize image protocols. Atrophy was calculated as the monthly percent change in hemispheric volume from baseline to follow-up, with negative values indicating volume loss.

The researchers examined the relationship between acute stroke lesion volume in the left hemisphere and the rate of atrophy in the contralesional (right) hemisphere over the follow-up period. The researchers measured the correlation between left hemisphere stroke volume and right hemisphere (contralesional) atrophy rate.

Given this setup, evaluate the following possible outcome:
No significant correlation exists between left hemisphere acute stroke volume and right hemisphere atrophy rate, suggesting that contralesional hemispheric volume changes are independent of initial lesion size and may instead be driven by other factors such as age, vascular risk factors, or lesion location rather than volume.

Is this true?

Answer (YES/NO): YES